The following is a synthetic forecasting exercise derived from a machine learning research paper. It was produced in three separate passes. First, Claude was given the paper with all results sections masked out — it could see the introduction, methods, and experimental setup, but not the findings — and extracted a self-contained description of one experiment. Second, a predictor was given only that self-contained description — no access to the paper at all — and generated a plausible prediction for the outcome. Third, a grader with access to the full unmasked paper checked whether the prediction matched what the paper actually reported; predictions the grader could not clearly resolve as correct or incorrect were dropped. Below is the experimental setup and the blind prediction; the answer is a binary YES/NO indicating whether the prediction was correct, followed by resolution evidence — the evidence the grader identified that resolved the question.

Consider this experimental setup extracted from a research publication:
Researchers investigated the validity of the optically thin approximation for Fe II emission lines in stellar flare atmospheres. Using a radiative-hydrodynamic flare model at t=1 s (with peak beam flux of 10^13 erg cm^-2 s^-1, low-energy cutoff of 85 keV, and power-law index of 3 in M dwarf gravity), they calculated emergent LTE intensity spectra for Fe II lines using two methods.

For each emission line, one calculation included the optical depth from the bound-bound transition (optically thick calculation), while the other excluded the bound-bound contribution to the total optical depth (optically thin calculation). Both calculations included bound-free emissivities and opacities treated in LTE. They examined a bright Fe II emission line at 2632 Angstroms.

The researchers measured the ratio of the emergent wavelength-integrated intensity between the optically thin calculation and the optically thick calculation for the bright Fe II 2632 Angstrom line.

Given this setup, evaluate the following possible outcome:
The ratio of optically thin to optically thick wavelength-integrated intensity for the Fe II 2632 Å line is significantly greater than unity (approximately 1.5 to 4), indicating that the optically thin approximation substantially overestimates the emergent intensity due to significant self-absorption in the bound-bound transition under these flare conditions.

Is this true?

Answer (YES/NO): NO